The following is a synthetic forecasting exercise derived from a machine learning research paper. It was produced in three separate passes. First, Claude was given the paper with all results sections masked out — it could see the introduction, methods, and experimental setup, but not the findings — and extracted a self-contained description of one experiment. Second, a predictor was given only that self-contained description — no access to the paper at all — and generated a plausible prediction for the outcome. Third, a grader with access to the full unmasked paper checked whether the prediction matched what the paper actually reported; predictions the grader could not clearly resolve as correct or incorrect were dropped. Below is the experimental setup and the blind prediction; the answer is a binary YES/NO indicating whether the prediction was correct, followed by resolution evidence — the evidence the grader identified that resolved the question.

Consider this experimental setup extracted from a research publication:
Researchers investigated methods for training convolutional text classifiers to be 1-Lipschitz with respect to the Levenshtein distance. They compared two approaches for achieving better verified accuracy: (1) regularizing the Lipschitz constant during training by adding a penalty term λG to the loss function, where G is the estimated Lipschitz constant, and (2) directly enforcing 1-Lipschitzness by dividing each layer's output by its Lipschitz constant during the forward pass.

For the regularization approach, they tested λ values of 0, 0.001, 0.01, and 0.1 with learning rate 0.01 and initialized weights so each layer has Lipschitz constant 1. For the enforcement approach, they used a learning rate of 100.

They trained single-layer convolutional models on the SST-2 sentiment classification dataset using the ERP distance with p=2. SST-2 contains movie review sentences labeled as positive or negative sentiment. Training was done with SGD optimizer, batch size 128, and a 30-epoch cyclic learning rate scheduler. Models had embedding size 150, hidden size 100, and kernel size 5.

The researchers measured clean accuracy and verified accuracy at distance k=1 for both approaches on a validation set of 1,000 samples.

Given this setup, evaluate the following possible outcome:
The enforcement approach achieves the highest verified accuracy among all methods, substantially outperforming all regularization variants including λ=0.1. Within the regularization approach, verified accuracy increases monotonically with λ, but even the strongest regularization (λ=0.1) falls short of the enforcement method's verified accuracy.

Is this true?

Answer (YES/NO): NO